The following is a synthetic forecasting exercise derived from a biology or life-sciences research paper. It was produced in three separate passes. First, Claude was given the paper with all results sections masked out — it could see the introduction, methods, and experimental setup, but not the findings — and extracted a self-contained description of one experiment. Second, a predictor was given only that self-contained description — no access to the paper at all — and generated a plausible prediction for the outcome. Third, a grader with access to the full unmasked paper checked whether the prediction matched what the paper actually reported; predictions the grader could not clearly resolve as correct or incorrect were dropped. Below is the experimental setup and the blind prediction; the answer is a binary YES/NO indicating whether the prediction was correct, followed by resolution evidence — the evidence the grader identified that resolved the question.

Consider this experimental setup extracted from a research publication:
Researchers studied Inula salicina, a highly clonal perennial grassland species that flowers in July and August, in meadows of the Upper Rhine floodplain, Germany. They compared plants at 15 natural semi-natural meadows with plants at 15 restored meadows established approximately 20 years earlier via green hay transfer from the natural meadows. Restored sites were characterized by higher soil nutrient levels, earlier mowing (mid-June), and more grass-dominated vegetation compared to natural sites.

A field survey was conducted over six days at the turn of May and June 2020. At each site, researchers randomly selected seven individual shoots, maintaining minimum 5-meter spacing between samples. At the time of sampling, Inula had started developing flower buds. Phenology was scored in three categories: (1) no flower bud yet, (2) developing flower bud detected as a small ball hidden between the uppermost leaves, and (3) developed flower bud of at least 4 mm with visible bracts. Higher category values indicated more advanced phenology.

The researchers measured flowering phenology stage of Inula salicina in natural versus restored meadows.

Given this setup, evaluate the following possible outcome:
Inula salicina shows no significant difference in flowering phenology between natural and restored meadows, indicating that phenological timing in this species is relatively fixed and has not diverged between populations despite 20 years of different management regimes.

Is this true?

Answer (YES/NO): NO